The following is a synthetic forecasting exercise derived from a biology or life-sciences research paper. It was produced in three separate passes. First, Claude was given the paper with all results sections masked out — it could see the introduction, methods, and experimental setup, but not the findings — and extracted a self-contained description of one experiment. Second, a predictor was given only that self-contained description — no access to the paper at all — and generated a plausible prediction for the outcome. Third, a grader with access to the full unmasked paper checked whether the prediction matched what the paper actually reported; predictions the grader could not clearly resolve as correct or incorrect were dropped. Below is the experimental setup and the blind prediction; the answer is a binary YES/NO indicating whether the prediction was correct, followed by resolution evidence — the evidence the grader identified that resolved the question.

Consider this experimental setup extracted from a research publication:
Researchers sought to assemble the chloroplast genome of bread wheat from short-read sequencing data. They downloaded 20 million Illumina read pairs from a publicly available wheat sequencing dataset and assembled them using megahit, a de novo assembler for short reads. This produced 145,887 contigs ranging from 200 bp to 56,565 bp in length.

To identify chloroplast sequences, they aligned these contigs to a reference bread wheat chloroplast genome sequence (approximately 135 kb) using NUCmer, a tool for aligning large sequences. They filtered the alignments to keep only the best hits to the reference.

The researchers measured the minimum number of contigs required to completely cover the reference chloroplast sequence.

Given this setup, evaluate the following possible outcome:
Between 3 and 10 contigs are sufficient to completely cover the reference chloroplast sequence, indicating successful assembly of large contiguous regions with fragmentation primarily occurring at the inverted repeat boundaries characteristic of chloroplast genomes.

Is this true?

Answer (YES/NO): YES